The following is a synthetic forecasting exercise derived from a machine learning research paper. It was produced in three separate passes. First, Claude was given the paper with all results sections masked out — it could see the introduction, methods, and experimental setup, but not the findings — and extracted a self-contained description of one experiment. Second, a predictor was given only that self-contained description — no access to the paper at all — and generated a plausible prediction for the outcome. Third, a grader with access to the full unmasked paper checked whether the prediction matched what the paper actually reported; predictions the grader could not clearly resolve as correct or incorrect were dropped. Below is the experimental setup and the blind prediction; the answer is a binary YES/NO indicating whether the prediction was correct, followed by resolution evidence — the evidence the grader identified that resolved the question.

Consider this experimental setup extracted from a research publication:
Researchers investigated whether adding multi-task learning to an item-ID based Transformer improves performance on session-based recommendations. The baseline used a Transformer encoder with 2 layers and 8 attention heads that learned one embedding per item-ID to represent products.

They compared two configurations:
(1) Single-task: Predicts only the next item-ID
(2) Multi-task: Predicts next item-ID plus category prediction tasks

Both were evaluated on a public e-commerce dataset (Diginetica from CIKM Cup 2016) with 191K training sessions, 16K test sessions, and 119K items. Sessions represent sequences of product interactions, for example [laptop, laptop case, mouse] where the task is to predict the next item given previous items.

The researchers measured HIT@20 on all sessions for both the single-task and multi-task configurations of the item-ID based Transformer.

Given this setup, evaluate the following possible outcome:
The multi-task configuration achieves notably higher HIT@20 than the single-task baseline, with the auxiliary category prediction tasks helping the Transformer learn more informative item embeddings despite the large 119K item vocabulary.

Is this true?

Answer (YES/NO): YES